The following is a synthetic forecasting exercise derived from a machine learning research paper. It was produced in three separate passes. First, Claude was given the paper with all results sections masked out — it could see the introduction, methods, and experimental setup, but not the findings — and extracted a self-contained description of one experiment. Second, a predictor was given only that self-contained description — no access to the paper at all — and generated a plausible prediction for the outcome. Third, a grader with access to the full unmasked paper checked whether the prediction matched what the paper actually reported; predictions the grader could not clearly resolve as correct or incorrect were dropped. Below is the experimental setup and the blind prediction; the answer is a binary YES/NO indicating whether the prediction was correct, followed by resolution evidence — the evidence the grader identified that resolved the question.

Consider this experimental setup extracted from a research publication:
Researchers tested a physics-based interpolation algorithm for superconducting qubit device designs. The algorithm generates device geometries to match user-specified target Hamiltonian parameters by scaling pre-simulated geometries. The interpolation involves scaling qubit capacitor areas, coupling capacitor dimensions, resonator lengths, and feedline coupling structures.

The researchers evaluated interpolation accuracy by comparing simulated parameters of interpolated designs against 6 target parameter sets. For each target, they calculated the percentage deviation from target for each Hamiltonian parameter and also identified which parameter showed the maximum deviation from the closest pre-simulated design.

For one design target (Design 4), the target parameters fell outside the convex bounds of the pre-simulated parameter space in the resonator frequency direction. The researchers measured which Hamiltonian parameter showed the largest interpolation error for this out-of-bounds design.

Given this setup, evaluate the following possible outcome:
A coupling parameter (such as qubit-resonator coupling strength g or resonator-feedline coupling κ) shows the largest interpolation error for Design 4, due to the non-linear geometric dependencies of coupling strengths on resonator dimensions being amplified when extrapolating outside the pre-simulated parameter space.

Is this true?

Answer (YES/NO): YES